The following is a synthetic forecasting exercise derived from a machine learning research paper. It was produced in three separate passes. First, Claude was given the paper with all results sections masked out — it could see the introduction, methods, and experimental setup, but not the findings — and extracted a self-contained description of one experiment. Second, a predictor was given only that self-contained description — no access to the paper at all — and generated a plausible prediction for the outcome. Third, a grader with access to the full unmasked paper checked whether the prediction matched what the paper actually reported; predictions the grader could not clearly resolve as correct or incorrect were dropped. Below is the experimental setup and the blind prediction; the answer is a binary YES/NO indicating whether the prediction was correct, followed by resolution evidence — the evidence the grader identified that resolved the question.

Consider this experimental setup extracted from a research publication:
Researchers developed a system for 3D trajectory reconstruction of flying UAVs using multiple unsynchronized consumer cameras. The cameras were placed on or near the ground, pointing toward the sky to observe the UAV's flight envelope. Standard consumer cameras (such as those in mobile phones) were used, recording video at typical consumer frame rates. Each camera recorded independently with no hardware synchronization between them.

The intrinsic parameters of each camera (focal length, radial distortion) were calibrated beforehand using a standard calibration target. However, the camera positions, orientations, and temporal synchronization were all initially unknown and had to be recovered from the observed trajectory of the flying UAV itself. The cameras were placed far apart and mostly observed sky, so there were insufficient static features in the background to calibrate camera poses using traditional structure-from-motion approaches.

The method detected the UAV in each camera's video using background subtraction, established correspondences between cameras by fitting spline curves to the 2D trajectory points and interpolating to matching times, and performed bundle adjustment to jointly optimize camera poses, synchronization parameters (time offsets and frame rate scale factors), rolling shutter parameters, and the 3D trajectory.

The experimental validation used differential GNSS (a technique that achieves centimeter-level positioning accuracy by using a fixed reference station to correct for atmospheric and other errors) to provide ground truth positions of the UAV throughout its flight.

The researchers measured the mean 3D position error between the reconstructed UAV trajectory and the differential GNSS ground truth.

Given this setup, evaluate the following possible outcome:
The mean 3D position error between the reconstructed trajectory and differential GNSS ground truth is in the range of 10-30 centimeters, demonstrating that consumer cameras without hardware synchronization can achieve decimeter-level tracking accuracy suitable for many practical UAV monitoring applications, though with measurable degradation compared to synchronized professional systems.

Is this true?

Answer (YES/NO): NO